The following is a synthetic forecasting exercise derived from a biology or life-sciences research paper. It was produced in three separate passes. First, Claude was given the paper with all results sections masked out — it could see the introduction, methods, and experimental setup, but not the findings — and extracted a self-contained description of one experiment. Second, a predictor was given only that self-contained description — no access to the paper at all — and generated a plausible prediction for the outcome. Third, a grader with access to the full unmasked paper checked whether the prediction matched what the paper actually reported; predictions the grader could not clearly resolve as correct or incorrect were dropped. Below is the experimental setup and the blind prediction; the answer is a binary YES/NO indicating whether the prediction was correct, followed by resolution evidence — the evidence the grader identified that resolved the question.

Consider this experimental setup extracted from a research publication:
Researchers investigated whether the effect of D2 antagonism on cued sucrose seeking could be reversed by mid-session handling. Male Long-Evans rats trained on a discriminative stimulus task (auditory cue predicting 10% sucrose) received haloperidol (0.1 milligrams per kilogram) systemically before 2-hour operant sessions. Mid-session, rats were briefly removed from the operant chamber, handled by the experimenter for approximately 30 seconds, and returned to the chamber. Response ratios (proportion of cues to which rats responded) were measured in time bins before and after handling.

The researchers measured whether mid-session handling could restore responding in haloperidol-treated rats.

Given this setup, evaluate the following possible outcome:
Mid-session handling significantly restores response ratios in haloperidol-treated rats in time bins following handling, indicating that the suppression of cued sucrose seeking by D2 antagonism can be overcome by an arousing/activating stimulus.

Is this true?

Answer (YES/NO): NO